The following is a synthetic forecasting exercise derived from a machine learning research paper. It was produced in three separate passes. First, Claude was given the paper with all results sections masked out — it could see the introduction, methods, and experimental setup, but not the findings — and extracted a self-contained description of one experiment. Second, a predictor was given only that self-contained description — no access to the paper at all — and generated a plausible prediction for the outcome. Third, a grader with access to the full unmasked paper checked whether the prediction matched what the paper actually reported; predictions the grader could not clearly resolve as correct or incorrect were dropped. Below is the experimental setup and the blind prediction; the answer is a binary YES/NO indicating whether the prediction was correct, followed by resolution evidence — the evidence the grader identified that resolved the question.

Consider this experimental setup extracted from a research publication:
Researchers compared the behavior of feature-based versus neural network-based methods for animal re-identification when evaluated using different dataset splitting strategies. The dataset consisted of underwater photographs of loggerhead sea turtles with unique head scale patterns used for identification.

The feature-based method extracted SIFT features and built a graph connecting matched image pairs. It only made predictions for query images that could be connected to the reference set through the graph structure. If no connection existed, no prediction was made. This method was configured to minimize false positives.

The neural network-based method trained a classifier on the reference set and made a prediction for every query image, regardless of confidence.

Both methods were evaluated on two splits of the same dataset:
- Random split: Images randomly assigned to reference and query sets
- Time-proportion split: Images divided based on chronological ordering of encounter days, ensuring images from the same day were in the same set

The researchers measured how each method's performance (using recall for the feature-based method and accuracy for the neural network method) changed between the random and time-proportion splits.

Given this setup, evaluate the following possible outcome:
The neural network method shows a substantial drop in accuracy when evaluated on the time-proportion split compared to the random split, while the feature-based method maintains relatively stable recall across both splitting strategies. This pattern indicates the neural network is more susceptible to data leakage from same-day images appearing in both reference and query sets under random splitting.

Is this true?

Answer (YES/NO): NO